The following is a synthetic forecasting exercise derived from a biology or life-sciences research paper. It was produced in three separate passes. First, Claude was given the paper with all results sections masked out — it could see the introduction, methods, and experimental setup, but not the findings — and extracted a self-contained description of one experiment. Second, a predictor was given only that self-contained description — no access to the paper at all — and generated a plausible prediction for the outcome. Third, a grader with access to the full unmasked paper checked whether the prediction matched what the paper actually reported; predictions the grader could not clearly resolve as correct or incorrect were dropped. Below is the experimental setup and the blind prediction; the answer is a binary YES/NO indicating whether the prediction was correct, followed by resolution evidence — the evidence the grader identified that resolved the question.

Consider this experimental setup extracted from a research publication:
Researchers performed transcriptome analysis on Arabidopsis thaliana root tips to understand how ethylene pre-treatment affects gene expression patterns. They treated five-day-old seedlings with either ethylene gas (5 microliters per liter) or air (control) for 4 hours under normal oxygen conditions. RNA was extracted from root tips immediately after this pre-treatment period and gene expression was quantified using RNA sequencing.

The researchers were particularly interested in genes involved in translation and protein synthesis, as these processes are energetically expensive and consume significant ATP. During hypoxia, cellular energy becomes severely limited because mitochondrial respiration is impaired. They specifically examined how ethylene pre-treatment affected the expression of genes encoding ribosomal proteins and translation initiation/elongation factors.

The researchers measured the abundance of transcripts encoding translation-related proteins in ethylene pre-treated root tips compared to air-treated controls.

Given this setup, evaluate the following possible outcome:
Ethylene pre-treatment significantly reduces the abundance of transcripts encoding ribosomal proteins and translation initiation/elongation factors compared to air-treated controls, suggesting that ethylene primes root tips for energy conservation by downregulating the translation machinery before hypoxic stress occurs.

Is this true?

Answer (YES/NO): YES